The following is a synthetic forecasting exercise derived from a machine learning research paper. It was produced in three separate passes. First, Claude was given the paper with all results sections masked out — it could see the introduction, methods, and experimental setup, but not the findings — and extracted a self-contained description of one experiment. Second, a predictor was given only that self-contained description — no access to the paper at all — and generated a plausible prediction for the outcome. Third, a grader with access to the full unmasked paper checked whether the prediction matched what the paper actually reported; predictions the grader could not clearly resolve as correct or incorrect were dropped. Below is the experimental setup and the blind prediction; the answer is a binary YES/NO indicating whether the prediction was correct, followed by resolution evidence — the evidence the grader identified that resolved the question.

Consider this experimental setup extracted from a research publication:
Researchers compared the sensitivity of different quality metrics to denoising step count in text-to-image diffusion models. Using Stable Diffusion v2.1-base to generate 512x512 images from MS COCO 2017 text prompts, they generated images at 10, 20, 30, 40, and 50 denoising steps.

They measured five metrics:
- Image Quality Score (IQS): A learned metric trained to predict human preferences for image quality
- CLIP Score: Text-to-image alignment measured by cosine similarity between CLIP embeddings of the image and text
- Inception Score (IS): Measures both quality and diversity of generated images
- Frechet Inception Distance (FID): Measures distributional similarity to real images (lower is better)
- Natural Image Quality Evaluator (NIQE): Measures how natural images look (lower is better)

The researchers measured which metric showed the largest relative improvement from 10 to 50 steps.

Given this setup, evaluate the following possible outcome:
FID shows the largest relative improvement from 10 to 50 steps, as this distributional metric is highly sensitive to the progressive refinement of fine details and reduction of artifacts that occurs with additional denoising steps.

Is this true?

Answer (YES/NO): NO